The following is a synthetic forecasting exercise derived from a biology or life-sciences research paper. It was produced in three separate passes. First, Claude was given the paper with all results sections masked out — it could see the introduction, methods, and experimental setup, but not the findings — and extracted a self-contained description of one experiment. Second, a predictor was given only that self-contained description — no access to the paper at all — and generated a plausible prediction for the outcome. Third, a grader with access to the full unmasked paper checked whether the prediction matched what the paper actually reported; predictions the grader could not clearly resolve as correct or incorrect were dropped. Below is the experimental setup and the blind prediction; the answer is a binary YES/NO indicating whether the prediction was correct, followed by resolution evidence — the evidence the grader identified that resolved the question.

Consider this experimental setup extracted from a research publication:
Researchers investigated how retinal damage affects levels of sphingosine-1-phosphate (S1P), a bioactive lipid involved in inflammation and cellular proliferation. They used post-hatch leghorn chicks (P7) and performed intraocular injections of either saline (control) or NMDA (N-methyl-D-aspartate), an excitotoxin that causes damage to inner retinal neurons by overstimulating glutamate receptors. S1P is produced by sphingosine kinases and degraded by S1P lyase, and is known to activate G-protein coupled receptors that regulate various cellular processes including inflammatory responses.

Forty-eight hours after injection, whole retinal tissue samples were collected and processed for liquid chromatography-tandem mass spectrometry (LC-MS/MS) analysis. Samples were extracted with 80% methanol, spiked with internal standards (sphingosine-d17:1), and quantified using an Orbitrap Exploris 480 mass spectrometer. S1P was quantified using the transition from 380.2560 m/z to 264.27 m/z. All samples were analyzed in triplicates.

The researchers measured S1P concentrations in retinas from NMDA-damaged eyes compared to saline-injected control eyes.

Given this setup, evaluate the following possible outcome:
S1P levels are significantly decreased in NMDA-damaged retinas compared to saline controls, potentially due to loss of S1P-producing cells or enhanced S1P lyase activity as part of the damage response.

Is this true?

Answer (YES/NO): NO